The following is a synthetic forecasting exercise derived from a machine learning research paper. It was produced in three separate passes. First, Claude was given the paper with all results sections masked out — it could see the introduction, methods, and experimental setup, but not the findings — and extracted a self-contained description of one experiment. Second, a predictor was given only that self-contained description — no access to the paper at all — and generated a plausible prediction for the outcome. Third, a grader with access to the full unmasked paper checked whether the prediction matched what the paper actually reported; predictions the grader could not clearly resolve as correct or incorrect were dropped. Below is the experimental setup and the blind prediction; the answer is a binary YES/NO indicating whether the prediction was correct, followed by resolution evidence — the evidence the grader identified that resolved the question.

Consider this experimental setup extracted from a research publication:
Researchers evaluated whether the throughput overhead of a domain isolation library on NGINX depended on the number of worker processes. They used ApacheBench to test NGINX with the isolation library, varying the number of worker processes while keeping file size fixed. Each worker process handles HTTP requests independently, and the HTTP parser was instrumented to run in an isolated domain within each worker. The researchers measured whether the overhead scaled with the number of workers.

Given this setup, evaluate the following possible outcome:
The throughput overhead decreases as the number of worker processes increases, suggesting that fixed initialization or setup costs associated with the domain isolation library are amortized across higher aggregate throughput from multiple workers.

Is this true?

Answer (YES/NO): NO